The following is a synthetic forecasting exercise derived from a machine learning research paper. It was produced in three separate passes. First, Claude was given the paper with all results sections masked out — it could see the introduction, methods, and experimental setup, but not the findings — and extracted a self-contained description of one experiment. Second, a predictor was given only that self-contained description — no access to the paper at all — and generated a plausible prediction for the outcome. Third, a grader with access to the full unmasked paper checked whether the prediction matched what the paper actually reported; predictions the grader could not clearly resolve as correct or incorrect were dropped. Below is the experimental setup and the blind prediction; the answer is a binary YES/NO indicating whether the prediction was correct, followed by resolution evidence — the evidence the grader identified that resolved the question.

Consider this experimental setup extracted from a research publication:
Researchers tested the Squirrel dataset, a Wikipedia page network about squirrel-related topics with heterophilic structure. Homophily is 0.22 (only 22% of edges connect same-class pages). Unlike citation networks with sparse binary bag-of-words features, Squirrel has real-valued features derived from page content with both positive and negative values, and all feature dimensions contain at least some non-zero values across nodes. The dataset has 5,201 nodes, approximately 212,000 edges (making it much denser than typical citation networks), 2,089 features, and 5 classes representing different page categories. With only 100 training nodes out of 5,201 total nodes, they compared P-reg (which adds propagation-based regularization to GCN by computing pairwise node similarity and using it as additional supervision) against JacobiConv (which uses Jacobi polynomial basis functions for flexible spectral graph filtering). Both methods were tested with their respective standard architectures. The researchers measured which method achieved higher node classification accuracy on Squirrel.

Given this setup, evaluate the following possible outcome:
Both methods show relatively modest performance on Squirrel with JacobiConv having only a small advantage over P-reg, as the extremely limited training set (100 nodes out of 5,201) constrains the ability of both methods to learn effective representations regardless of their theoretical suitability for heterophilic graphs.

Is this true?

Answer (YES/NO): NO